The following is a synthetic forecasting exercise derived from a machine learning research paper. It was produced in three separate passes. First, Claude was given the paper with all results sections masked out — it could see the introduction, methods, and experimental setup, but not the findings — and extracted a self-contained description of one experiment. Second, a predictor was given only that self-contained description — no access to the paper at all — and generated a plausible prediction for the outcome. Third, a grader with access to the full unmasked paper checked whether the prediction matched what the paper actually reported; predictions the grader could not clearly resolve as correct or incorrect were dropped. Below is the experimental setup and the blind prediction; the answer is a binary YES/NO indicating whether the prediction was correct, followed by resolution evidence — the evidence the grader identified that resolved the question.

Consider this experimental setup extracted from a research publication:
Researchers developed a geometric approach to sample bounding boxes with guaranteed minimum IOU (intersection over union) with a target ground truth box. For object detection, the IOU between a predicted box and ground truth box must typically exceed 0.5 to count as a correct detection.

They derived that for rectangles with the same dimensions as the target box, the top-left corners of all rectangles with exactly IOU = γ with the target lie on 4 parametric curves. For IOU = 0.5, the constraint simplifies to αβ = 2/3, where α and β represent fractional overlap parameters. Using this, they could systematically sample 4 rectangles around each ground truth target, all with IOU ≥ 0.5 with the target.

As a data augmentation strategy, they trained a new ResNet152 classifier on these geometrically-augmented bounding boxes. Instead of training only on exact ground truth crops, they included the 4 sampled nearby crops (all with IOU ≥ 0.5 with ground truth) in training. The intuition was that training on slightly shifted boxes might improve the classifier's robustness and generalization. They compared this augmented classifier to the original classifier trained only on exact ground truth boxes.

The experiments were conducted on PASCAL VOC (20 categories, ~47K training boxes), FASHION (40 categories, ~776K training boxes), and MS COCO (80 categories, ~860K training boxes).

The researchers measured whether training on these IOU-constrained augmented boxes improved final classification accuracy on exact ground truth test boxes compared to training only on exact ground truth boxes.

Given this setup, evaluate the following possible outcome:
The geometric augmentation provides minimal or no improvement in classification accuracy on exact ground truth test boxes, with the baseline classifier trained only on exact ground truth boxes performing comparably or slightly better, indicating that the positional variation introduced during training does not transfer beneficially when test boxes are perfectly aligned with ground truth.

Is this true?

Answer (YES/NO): YES